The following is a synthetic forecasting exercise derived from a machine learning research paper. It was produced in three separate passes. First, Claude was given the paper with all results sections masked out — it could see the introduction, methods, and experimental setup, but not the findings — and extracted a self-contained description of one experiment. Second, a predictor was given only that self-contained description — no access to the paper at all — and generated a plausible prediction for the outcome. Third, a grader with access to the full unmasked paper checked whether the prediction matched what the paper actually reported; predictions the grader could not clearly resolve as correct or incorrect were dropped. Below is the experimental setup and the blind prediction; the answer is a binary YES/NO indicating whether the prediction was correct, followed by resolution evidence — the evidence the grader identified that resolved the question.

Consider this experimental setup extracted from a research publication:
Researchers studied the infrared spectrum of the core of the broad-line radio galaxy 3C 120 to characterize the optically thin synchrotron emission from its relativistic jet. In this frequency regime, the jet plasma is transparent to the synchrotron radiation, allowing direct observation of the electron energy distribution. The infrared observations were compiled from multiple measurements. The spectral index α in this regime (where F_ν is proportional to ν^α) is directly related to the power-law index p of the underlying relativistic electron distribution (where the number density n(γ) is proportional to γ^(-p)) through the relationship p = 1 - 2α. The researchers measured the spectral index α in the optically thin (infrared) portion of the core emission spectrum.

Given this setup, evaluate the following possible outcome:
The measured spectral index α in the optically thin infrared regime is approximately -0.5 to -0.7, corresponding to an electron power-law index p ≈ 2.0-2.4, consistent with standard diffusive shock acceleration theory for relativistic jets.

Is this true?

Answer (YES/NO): NO